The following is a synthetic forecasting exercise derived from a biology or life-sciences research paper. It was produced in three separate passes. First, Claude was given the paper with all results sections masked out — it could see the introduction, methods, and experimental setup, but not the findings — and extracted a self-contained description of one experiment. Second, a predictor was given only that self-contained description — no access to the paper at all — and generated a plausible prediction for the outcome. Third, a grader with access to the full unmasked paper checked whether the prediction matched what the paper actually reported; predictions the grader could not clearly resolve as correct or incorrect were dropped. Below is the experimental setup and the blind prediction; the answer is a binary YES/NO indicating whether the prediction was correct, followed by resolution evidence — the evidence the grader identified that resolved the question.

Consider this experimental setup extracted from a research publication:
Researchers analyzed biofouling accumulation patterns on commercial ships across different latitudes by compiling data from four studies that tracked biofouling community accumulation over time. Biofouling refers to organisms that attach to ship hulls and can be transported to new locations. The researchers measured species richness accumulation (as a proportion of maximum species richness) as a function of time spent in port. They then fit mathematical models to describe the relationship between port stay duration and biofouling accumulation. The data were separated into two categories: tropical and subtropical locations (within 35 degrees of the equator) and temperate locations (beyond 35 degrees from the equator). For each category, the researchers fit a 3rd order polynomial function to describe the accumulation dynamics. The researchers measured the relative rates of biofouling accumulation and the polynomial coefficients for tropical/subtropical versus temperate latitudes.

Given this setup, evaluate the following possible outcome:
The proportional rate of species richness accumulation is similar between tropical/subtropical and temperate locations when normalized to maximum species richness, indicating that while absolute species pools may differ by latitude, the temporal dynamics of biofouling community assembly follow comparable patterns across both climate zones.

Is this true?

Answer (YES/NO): NO